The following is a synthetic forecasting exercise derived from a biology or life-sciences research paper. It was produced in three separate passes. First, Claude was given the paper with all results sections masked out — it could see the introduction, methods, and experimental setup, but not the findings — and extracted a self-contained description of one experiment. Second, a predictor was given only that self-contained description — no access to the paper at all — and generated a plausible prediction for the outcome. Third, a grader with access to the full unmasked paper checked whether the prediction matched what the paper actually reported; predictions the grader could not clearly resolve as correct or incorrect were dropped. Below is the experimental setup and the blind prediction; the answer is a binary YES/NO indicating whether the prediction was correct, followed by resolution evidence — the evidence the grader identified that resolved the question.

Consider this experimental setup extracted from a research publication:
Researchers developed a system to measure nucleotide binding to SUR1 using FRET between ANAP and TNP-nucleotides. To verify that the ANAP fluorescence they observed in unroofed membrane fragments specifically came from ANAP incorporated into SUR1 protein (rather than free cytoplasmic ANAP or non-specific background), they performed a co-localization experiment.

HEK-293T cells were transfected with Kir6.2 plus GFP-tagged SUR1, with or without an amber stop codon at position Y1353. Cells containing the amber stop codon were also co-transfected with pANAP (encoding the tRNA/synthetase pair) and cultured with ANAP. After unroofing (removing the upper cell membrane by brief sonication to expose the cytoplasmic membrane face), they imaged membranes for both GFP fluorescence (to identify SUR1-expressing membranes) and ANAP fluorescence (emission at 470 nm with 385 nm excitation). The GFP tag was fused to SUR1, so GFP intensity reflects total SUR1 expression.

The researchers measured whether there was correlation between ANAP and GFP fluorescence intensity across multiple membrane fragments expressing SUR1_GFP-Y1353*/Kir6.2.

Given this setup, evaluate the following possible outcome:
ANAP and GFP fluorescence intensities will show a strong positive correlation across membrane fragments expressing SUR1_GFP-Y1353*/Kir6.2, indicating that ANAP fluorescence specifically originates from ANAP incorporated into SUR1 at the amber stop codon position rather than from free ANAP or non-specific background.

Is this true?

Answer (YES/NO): YES